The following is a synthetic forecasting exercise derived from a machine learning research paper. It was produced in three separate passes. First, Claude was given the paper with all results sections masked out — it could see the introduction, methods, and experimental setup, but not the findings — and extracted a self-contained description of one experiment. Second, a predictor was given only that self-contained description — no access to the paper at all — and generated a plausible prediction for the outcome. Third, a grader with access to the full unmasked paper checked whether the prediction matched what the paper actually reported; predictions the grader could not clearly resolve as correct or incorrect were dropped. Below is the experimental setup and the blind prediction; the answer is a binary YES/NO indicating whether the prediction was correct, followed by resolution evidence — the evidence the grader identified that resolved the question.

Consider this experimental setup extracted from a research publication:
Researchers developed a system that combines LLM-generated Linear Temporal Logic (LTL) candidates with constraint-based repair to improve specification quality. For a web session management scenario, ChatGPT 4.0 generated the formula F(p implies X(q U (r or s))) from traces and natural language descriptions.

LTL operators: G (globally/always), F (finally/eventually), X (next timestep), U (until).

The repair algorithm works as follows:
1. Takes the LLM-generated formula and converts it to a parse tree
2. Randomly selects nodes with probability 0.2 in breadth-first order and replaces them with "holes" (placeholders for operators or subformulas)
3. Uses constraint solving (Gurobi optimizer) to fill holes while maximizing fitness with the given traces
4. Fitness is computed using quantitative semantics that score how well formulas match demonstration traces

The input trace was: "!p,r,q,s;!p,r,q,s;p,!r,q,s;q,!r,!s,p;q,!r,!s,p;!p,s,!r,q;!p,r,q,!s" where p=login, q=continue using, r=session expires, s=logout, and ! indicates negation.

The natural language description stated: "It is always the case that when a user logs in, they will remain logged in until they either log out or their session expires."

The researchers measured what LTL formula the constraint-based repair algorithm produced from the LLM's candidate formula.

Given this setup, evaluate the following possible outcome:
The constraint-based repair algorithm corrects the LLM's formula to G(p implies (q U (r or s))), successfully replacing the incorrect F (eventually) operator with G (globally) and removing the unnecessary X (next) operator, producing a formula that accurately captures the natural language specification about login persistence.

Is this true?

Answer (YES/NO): NO